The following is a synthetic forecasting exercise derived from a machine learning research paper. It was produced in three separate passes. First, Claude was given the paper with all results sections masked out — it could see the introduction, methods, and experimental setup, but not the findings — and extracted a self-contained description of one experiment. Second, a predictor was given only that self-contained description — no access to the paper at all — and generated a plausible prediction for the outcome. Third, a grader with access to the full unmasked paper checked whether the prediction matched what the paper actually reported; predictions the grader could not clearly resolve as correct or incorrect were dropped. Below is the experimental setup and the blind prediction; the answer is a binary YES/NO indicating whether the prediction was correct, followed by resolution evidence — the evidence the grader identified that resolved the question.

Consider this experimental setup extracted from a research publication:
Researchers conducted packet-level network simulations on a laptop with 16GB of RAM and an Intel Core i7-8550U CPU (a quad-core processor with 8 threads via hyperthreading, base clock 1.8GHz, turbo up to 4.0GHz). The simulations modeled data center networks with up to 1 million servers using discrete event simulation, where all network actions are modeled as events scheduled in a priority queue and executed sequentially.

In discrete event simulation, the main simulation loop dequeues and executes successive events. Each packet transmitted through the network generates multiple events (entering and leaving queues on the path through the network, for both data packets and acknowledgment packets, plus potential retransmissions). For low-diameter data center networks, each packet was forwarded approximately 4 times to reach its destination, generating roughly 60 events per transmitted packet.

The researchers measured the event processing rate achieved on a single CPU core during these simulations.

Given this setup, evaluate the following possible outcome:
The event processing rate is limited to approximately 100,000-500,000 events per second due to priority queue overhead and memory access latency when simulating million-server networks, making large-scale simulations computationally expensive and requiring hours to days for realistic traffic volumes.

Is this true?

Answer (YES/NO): NO